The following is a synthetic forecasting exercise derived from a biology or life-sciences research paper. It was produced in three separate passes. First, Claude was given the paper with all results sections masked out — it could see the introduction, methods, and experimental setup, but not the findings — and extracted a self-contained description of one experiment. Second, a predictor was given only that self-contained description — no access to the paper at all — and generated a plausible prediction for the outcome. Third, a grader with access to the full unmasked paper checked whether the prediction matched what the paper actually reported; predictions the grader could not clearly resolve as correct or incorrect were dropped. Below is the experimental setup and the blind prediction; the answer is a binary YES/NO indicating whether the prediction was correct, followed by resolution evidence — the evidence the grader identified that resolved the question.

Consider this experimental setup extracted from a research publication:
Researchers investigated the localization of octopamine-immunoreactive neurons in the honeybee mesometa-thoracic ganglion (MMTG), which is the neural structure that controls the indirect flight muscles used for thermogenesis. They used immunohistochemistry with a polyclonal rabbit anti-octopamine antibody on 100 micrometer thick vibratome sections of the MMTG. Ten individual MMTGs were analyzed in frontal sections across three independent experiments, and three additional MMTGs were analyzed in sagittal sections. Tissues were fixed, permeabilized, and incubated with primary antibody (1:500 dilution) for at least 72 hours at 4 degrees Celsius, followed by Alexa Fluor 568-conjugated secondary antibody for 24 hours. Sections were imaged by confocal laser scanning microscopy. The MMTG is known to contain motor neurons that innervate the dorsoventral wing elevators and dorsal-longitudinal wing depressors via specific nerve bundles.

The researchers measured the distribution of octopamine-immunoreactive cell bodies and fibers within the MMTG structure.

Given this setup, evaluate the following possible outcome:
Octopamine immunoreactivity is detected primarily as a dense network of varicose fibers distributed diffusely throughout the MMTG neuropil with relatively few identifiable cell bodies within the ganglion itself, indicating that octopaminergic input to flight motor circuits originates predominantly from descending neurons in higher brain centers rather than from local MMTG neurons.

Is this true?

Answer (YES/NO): NO